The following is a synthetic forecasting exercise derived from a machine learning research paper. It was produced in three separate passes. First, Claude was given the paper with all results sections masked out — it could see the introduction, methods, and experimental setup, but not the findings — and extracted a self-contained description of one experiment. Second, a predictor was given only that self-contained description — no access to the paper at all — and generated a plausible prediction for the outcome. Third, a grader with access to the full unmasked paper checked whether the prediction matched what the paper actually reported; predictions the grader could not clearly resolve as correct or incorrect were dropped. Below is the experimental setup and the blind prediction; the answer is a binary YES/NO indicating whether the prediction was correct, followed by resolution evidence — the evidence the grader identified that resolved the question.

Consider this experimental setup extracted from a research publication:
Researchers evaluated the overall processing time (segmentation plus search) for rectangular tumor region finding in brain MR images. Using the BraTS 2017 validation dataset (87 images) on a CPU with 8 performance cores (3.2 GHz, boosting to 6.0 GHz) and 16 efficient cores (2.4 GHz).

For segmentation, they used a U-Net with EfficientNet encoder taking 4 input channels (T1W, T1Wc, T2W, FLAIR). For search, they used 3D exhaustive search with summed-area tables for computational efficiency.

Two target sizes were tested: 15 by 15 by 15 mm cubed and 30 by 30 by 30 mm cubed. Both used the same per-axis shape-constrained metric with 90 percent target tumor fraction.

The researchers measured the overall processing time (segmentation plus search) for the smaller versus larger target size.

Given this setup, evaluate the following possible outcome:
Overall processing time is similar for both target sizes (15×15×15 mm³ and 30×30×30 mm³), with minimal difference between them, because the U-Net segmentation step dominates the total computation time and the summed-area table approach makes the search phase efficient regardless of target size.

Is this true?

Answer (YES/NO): NO